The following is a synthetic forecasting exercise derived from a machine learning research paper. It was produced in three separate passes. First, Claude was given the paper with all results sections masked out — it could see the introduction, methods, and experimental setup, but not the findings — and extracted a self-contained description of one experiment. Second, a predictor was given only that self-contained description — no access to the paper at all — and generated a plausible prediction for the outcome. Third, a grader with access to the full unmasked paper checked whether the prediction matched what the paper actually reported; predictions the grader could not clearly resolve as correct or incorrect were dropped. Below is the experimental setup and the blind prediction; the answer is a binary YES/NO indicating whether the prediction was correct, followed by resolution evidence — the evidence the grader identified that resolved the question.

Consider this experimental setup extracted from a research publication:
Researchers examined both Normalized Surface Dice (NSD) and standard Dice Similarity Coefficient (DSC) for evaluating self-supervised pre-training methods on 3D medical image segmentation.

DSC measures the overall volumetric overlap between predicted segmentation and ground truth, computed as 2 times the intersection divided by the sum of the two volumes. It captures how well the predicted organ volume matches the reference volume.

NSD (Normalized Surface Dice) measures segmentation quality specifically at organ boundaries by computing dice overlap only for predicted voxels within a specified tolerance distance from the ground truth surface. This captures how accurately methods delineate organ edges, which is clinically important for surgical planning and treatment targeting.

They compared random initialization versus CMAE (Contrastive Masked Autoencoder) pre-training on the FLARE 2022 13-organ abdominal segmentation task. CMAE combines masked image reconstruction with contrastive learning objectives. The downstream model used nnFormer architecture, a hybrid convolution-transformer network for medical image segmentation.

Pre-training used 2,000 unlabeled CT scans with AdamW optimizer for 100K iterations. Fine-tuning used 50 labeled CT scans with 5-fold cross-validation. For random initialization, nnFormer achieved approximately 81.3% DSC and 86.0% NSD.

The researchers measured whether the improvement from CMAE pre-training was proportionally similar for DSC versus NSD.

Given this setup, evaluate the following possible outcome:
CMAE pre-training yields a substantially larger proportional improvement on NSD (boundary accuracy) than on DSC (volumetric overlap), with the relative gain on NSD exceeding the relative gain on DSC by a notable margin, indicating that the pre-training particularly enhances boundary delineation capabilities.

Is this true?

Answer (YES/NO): NO